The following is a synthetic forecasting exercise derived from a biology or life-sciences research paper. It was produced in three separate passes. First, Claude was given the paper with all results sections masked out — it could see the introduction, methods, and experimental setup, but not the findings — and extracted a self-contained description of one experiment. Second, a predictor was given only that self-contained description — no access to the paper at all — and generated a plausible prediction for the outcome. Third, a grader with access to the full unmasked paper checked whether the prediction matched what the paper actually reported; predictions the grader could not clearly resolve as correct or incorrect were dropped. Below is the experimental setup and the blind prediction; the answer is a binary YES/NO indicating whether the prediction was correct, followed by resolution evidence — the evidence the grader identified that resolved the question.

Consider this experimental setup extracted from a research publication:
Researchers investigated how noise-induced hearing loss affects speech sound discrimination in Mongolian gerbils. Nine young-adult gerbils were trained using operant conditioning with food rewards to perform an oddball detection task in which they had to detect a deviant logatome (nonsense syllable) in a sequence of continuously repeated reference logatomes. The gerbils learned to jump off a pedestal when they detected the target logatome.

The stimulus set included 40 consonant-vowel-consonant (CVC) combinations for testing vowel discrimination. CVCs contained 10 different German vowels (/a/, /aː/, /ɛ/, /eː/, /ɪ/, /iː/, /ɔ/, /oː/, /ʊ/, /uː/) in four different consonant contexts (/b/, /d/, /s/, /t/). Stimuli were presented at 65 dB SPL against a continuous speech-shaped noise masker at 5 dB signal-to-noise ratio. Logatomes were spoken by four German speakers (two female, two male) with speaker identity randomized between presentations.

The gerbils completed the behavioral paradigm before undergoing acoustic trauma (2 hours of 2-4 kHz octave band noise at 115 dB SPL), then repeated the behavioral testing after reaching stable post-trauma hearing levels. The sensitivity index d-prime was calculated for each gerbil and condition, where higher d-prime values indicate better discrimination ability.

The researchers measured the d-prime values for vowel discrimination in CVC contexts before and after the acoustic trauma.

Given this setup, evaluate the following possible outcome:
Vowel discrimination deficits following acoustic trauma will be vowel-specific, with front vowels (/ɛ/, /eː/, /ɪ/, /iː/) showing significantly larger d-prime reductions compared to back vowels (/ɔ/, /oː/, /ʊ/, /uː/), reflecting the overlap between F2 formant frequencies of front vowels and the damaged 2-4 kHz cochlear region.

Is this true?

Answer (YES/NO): NO